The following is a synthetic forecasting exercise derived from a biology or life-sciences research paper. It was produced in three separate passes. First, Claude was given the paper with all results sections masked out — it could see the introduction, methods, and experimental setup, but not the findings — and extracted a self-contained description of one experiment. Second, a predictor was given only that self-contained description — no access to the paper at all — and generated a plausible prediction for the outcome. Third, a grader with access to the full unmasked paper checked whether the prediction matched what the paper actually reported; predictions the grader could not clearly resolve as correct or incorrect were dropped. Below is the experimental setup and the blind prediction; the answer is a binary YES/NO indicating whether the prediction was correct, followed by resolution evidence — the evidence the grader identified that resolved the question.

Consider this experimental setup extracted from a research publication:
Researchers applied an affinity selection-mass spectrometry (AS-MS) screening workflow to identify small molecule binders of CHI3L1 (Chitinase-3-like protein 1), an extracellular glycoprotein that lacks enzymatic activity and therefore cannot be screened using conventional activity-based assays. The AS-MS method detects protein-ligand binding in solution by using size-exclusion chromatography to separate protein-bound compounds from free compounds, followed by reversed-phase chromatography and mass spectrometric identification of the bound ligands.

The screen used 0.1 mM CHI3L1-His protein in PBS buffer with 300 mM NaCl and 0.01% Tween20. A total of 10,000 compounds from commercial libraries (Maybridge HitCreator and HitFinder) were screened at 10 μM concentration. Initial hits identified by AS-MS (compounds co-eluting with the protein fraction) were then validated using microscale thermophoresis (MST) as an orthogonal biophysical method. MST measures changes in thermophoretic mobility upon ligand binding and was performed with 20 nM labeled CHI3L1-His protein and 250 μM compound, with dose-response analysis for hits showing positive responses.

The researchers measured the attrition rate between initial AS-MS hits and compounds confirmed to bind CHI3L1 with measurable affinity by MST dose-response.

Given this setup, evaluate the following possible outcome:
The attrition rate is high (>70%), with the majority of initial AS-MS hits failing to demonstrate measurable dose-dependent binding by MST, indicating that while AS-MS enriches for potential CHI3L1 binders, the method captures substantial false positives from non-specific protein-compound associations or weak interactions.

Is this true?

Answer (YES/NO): YES